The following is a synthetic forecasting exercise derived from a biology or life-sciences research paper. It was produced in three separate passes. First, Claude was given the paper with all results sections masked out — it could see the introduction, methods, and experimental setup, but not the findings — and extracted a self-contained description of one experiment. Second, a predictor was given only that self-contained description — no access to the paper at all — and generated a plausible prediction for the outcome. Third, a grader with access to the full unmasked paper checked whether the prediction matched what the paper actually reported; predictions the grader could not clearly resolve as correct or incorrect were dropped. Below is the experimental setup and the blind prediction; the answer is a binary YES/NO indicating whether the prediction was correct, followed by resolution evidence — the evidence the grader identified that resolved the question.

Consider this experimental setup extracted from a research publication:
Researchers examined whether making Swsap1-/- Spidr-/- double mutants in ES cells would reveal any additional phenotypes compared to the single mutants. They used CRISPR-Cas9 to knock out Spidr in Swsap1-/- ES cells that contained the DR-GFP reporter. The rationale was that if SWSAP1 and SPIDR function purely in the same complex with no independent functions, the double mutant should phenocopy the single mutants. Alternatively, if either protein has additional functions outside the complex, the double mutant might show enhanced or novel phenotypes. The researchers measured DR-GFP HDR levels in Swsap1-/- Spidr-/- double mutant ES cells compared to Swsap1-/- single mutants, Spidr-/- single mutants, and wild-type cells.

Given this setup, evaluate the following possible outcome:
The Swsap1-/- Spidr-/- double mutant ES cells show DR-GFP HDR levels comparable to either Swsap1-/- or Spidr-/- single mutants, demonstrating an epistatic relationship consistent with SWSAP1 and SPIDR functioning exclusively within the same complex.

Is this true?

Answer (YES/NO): YES